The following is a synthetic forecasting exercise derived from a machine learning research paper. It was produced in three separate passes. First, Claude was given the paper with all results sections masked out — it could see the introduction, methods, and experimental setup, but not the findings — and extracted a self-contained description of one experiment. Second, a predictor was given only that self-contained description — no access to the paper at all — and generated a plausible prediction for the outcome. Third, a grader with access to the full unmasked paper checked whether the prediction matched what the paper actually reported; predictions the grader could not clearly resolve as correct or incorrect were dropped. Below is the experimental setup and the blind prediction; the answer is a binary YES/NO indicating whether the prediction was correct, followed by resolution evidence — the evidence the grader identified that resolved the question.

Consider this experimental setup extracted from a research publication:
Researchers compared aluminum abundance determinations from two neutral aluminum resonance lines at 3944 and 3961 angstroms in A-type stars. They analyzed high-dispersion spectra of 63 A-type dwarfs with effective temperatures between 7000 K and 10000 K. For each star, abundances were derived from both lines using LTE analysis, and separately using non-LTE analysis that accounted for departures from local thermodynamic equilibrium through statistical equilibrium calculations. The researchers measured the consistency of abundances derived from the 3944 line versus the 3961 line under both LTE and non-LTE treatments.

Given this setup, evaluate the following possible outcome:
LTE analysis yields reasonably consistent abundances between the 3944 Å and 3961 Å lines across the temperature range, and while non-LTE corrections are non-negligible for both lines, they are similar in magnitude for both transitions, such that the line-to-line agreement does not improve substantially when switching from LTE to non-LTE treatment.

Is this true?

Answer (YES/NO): NO